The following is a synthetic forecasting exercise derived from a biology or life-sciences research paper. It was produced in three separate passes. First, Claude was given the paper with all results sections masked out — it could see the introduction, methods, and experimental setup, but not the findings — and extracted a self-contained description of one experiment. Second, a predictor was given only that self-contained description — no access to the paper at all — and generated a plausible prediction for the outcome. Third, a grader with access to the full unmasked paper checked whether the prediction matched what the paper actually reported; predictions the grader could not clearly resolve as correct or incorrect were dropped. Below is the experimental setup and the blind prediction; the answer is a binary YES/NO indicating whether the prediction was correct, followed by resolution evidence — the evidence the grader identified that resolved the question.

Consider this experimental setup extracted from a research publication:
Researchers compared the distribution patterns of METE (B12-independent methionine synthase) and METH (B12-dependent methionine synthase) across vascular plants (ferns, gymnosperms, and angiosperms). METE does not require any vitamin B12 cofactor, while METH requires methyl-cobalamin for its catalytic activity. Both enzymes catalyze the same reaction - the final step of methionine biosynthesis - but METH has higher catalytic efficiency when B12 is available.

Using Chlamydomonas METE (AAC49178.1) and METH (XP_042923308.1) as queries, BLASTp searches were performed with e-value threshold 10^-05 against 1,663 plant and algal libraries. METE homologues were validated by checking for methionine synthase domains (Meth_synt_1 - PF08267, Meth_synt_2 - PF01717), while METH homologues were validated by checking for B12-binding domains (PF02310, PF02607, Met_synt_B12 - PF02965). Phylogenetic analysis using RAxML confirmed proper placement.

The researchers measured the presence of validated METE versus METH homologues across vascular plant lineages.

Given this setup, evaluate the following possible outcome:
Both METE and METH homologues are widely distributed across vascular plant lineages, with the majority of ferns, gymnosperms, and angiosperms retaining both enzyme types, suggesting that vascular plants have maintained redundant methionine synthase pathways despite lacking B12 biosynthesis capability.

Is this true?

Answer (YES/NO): NO